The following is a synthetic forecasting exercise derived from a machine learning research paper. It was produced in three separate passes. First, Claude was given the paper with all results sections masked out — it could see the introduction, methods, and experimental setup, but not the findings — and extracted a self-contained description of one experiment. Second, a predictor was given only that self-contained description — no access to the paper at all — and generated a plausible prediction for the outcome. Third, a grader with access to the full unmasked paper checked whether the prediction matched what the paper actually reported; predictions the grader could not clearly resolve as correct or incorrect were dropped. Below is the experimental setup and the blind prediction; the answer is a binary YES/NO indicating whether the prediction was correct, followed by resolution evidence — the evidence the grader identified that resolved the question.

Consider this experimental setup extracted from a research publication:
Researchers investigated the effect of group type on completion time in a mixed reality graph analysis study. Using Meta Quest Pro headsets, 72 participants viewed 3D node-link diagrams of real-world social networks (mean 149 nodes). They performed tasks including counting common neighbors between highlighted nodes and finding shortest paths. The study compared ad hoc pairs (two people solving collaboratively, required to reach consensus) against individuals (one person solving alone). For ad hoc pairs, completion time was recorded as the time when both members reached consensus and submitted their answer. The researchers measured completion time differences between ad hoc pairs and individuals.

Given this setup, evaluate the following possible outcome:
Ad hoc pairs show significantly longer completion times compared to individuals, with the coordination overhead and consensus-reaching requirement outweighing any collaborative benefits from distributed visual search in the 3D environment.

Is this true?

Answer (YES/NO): YES